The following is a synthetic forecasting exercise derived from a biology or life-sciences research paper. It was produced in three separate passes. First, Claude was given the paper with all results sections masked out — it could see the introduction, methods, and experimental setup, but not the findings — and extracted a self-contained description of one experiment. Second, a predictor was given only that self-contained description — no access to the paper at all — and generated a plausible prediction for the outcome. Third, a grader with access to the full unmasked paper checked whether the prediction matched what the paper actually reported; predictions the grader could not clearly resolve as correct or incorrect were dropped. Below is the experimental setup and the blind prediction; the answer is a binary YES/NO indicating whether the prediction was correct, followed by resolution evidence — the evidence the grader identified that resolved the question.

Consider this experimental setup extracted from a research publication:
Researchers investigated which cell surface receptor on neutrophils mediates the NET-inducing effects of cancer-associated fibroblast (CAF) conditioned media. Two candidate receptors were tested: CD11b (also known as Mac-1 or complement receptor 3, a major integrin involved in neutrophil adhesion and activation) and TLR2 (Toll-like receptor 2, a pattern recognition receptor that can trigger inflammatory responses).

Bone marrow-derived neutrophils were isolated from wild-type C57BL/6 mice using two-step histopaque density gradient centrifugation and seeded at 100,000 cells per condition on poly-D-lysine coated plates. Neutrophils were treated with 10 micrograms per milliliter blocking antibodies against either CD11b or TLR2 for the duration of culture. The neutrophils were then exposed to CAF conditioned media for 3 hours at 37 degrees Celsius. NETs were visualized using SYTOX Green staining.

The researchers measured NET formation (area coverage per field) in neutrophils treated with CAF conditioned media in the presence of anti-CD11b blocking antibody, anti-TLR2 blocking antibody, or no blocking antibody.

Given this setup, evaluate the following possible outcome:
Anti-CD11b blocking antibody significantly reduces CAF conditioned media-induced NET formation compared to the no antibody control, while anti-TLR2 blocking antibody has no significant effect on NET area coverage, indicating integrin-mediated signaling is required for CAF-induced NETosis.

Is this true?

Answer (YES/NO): YES